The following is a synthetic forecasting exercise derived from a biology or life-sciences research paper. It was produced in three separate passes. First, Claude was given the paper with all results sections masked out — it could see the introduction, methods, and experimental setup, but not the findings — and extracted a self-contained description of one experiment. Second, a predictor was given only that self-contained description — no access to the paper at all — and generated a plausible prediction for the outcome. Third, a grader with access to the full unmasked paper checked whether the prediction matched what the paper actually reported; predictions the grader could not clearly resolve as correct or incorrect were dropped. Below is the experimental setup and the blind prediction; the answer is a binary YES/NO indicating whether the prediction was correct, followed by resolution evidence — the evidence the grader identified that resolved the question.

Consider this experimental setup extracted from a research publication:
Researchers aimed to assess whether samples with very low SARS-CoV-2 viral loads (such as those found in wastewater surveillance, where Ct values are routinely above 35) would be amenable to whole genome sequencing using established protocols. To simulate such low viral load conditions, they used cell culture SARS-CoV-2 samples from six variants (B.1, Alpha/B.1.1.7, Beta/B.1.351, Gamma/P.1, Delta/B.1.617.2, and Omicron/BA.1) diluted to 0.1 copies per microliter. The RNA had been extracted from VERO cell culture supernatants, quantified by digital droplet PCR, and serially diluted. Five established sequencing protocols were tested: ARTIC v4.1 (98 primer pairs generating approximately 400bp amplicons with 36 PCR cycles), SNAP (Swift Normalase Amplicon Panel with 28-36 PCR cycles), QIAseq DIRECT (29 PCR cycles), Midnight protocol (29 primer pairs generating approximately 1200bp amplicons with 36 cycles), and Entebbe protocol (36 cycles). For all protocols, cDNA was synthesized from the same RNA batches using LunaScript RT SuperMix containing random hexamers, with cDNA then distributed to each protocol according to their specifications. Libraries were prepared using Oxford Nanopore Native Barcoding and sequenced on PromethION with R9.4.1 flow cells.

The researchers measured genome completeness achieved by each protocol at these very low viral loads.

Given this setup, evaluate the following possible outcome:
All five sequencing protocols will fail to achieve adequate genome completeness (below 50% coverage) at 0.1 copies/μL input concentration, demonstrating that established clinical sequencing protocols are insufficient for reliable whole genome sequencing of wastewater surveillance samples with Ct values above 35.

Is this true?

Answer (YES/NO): NO